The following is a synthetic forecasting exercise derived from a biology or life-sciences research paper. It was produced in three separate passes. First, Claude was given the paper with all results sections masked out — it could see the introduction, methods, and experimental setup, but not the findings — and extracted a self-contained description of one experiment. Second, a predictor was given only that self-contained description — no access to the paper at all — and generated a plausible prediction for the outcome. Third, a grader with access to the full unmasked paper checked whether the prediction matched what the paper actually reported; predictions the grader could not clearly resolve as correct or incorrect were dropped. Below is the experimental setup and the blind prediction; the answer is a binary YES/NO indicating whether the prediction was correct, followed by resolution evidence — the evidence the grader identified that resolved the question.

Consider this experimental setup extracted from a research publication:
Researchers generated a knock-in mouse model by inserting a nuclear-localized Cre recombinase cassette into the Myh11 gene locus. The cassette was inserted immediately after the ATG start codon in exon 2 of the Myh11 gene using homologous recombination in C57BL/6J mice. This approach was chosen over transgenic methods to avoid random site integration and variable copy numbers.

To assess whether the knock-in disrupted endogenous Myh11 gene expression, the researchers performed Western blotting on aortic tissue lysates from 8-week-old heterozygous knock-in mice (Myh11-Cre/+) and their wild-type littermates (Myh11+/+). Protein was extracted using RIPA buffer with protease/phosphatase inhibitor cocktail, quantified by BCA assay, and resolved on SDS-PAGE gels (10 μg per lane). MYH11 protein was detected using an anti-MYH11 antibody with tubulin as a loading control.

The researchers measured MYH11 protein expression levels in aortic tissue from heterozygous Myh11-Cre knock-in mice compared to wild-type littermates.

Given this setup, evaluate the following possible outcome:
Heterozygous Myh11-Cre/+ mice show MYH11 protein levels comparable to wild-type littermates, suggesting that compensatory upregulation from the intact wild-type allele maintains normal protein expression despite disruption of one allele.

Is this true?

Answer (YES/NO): YES